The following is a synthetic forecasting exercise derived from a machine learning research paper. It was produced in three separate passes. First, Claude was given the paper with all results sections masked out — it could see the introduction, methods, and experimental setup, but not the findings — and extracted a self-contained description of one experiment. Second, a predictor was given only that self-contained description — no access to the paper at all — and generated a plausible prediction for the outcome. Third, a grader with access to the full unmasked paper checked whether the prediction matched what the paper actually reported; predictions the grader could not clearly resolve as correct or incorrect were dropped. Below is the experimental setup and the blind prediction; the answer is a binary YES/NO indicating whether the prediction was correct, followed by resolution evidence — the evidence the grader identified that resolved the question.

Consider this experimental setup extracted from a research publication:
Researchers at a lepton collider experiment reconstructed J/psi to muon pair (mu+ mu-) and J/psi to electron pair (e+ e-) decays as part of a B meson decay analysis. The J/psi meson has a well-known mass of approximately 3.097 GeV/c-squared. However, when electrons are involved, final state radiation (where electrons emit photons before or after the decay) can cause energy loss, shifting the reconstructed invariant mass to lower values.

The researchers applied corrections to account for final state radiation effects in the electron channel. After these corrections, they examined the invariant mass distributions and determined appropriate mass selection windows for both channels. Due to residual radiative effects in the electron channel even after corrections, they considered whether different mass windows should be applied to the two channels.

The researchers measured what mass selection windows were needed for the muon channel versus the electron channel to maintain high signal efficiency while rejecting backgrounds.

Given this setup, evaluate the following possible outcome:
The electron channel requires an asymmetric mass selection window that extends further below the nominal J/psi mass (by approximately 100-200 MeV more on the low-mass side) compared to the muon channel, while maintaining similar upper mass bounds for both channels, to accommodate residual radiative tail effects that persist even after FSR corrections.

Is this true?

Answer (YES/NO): NO